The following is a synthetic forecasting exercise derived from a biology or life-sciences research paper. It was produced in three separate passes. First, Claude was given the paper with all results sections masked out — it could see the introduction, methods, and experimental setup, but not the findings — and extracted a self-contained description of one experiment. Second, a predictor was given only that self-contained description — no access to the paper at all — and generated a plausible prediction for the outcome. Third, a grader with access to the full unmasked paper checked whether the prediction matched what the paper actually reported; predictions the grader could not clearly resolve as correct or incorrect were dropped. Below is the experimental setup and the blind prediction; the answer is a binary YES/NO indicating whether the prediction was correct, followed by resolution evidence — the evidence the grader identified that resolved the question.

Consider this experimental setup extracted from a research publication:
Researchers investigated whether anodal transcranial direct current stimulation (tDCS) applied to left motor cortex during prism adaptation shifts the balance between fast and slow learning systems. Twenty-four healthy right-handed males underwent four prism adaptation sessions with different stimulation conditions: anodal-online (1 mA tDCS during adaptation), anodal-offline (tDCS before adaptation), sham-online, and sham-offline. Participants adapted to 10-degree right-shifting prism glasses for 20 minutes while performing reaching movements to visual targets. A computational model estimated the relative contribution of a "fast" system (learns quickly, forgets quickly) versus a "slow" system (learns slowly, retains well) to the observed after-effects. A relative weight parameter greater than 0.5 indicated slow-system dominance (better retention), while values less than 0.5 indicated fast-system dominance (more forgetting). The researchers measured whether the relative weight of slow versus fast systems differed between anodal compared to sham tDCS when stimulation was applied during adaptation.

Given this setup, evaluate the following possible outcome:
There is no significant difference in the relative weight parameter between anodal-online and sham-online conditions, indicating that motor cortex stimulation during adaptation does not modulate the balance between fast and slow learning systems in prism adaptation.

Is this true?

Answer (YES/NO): NO